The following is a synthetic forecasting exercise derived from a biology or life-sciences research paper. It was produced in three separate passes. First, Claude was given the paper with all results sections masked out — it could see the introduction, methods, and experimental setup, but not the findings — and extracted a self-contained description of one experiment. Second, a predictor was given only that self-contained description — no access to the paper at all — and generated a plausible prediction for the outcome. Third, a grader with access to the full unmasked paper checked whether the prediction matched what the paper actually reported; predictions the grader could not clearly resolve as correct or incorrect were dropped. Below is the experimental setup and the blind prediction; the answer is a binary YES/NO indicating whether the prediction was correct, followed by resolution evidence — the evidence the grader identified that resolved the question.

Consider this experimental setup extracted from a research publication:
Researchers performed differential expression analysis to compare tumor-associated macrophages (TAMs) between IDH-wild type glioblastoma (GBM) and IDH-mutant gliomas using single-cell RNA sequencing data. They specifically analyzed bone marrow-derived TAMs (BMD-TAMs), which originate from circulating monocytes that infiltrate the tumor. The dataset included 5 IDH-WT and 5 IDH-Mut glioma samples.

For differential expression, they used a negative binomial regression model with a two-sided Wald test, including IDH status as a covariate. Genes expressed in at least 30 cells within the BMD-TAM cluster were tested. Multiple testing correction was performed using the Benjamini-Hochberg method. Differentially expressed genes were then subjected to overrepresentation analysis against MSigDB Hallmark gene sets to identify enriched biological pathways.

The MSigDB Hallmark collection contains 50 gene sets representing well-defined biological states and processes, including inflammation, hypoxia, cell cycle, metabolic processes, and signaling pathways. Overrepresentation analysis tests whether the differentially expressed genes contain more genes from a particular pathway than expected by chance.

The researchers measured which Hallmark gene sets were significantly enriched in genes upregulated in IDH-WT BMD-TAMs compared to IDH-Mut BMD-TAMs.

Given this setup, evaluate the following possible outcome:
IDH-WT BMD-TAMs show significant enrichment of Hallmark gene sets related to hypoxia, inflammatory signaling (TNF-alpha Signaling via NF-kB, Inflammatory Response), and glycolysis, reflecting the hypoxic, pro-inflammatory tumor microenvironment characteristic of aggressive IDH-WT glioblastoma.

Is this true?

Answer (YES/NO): NO